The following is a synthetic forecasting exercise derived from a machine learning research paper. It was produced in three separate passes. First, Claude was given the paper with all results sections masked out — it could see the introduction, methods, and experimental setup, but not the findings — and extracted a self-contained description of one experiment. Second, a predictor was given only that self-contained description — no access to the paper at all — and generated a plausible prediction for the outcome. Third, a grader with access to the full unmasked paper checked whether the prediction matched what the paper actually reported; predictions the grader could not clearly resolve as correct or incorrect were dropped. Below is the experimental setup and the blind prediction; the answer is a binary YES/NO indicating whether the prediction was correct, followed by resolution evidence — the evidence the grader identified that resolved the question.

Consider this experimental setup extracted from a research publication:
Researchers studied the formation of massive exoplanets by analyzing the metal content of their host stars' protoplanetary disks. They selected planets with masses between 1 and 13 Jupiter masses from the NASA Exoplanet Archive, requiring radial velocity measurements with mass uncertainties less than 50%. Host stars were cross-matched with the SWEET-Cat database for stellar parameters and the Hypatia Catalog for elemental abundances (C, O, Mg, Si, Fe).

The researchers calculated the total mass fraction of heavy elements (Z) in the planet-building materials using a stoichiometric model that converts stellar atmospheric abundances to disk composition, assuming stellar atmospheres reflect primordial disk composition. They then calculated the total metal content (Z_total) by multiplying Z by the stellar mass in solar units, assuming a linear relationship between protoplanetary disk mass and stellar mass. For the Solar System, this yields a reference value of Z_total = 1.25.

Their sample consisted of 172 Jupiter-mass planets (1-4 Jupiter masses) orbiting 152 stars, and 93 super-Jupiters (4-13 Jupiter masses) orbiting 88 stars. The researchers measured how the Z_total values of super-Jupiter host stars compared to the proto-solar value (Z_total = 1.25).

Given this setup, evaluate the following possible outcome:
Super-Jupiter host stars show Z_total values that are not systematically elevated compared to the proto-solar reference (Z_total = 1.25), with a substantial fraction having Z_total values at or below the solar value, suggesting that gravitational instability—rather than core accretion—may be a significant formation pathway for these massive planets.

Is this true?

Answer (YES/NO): NO